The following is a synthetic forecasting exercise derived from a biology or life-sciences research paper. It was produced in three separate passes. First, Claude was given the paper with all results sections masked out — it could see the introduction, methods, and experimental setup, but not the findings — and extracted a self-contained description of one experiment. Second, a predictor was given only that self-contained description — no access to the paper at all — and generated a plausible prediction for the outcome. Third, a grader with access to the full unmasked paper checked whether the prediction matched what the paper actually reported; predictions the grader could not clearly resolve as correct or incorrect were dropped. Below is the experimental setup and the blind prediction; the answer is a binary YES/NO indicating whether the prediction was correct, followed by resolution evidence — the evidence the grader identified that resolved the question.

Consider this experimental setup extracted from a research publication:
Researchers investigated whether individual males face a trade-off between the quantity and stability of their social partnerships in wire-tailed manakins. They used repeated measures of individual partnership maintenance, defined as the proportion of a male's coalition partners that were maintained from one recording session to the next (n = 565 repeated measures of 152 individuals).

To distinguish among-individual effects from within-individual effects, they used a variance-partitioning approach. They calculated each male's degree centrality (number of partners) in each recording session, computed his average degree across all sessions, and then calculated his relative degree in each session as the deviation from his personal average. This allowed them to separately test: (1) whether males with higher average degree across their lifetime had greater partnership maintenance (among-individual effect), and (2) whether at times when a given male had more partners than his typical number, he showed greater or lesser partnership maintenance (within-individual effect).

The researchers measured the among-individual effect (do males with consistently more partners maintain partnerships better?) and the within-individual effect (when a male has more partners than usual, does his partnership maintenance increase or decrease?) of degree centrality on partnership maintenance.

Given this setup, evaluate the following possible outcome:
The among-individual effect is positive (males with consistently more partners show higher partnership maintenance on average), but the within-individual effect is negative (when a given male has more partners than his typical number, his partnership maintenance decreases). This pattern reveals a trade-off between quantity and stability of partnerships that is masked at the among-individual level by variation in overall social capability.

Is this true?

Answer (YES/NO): YES